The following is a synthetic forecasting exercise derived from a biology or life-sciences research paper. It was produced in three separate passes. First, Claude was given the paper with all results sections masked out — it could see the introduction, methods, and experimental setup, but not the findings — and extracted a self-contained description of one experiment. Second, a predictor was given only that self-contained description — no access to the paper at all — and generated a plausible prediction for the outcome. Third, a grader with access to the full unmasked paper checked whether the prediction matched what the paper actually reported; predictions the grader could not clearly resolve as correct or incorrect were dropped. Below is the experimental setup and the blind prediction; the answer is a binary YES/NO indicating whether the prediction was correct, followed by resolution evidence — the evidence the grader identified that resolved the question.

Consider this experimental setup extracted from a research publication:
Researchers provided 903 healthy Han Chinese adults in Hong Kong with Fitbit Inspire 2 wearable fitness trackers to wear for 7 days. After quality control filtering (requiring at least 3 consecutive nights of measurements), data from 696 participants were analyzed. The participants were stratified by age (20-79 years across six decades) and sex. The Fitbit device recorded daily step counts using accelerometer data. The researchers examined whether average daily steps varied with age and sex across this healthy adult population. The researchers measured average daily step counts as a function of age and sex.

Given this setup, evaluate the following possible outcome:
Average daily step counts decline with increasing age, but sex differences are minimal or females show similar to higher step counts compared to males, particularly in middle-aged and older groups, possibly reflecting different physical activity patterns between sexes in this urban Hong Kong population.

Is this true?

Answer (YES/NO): NO